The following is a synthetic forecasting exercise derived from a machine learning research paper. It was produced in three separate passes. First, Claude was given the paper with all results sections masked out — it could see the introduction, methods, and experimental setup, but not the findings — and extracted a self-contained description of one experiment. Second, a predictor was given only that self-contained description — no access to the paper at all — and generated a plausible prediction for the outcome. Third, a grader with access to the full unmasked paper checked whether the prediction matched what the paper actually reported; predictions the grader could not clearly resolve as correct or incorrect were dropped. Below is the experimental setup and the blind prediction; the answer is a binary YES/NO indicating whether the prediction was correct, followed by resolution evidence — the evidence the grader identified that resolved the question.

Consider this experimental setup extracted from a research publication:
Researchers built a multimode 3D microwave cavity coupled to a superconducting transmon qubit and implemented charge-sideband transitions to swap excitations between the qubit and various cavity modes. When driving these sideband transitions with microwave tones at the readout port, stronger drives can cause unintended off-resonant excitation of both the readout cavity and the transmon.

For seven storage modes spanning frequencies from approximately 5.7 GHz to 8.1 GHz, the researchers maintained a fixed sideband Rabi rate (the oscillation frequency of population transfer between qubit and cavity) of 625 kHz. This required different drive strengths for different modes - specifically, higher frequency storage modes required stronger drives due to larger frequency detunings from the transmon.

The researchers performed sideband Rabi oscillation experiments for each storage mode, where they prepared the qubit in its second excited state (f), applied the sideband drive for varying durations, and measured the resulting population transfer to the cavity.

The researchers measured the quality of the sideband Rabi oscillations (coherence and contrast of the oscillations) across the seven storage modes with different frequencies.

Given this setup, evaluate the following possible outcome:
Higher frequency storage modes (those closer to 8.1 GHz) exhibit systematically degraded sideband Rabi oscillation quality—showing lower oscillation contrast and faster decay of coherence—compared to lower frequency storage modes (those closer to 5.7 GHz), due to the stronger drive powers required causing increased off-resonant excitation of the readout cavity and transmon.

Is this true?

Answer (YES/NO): YES